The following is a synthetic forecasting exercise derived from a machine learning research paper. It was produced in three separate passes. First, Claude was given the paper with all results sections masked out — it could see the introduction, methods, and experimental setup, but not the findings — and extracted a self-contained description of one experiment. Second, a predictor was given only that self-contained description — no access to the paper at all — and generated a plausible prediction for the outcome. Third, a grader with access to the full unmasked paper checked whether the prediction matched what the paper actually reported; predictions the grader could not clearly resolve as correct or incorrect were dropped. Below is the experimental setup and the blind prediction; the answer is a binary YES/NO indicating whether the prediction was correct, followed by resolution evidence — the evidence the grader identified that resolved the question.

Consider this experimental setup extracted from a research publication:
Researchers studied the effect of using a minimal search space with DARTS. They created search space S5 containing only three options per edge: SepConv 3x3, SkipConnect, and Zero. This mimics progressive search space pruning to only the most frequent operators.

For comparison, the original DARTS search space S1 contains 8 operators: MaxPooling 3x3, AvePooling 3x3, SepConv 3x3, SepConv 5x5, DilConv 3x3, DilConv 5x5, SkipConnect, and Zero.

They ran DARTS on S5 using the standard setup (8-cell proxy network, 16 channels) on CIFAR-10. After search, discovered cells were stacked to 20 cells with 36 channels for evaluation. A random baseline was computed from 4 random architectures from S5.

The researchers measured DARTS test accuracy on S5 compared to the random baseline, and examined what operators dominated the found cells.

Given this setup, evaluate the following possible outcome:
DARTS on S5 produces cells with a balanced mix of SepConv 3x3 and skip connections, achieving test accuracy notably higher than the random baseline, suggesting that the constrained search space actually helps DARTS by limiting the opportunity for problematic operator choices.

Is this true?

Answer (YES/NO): NO